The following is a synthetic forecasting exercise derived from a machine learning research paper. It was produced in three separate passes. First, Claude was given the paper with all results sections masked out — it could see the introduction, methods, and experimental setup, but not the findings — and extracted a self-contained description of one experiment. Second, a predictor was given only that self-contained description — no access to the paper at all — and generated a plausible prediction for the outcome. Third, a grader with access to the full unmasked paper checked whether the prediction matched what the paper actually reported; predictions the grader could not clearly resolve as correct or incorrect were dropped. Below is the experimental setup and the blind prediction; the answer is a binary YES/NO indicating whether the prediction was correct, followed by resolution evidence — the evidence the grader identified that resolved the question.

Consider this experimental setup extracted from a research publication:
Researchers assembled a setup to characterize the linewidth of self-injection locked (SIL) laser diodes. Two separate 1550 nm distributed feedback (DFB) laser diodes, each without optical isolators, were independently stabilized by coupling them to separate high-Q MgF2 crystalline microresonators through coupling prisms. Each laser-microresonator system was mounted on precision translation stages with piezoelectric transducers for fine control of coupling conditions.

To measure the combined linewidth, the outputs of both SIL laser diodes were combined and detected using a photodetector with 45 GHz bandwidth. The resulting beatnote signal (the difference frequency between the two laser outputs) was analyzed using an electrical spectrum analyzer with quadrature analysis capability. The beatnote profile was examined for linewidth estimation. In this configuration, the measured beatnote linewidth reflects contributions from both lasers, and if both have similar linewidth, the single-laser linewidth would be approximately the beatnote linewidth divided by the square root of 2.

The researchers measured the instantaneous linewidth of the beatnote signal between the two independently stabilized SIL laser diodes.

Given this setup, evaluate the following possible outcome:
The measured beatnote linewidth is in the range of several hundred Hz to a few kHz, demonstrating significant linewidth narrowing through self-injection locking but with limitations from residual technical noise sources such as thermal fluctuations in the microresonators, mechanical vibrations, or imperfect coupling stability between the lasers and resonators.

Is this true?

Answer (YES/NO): NO